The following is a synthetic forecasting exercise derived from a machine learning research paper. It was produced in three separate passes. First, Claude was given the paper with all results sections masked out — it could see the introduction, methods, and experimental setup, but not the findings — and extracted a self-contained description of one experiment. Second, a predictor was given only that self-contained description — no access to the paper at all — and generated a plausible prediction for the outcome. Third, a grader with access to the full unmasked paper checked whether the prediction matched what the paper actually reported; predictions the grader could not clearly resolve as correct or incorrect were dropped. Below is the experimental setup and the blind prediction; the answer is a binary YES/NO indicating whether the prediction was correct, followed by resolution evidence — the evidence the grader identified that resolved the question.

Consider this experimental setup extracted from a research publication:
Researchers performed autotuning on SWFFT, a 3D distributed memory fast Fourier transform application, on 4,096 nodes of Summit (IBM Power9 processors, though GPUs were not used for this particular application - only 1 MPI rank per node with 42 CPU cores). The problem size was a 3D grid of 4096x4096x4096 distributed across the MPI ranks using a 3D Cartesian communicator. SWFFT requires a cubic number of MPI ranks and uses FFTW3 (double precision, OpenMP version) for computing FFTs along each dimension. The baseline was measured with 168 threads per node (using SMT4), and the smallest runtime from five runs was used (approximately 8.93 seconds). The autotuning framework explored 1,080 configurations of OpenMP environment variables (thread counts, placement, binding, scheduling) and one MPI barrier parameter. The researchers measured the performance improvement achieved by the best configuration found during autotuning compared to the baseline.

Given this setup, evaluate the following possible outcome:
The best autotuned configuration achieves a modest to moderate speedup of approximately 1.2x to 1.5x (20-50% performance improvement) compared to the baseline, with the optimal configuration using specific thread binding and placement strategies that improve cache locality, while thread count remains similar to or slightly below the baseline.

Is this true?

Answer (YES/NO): NO